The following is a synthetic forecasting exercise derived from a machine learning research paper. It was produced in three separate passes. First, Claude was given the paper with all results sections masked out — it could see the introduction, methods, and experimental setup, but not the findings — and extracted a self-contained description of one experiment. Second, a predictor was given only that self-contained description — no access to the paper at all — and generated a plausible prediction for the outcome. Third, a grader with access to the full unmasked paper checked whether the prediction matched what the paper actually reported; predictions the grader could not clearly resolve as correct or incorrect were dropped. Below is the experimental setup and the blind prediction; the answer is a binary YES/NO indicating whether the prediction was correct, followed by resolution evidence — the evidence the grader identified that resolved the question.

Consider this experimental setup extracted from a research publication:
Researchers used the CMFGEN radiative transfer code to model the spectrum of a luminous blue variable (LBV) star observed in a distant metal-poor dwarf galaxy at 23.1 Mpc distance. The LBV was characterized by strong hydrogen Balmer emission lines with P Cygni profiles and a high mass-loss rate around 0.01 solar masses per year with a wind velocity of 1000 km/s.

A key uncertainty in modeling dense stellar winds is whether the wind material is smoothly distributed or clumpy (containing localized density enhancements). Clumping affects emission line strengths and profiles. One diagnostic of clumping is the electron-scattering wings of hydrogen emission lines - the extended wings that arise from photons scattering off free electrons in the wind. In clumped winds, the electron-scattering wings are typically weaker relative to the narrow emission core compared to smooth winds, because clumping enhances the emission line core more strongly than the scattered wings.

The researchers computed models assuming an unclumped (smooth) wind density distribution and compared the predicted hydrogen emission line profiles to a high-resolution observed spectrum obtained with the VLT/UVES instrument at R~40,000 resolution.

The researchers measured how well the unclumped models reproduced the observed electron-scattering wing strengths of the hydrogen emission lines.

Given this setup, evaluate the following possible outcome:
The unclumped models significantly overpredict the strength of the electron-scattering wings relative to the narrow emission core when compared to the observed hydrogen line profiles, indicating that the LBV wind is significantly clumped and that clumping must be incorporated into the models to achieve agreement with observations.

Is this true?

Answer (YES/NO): NO